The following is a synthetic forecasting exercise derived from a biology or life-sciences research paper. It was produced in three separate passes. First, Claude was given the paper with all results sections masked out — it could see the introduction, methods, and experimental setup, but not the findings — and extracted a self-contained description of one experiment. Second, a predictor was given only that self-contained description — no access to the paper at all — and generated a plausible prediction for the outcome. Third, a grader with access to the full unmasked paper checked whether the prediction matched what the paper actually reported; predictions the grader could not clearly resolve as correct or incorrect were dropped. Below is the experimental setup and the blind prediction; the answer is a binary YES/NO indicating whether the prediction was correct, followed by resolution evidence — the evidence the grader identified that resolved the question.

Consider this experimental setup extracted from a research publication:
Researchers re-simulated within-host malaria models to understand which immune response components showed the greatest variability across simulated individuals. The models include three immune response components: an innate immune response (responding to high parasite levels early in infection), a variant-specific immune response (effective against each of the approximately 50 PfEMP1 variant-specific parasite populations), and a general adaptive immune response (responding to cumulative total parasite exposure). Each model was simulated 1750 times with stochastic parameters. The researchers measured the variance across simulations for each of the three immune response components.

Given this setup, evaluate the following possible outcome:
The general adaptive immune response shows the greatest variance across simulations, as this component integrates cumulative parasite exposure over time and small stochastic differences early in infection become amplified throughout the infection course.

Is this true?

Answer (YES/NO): NO